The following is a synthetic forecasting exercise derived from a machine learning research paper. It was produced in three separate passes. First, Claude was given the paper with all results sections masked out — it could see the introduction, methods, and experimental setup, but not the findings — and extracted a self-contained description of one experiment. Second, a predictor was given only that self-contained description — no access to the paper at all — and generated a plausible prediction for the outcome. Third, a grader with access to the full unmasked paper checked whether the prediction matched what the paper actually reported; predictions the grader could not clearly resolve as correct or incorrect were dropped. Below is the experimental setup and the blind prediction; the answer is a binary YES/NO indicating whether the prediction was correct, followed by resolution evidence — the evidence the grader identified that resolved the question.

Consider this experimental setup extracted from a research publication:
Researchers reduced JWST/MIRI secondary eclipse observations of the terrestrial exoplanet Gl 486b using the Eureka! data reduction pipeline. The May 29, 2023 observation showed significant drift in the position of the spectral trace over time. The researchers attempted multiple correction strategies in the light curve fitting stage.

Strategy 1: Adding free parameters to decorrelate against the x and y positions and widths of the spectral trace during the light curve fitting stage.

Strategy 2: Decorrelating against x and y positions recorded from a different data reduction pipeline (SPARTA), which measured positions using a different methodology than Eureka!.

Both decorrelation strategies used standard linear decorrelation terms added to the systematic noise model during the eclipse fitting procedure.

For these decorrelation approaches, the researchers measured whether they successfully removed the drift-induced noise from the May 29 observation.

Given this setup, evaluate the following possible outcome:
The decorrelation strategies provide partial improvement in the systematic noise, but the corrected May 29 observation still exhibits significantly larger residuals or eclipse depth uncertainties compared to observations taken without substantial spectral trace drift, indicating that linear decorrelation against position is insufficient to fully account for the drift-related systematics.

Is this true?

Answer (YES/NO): NO